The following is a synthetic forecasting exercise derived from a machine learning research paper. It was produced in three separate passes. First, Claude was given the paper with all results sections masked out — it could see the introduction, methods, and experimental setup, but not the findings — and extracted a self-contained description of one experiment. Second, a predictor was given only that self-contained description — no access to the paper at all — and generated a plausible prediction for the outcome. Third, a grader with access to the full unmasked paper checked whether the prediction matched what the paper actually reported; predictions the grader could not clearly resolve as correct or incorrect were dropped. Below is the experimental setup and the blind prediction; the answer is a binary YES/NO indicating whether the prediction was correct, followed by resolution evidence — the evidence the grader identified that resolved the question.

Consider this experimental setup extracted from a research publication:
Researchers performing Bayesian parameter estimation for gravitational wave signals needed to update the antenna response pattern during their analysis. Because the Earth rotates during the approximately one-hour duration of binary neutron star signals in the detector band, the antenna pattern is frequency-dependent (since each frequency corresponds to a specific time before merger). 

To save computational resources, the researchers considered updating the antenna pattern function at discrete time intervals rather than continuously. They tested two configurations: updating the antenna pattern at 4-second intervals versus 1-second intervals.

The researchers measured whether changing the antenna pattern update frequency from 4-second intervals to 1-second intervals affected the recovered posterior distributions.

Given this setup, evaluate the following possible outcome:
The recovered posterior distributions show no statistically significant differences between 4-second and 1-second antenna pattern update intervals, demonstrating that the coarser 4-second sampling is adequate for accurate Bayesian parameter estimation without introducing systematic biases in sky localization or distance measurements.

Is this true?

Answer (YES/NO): YES